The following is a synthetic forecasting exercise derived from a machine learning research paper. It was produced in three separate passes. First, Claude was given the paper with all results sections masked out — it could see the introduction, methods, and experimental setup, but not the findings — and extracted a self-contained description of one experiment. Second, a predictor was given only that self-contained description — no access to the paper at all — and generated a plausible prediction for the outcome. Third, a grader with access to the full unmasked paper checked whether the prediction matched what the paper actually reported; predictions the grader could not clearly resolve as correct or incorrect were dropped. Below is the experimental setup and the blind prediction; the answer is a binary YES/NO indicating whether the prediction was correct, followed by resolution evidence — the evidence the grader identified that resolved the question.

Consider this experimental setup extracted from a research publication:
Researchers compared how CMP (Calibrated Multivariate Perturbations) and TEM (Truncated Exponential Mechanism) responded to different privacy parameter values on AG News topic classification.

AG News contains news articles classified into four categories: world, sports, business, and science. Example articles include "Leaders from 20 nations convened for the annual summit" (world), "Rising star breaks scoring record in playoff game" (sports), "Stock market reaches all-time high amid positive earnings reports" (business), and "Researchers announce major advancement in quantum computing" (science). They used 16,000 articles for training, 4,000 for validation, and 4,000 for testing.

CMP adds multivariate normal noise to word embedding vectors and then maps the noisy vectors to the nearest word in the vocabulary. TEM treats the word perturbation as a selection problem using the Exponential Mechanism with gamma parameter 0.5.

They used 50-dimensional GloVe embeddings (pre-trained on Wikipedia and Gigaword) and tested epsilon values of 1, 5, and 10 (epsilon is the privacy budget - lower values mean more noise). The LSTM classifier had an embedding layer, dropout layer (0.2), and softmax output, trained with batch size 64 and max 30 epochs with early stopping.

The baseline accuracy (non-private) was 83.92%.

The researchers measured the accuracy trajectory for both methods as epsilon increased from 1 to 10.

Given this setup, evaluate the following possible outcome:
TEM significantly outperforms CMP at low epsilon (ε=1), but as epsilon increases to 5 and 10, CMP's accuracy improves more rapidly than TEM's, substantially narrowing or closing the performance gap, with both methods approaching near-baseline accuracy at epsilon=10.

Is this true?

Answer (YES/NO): NO